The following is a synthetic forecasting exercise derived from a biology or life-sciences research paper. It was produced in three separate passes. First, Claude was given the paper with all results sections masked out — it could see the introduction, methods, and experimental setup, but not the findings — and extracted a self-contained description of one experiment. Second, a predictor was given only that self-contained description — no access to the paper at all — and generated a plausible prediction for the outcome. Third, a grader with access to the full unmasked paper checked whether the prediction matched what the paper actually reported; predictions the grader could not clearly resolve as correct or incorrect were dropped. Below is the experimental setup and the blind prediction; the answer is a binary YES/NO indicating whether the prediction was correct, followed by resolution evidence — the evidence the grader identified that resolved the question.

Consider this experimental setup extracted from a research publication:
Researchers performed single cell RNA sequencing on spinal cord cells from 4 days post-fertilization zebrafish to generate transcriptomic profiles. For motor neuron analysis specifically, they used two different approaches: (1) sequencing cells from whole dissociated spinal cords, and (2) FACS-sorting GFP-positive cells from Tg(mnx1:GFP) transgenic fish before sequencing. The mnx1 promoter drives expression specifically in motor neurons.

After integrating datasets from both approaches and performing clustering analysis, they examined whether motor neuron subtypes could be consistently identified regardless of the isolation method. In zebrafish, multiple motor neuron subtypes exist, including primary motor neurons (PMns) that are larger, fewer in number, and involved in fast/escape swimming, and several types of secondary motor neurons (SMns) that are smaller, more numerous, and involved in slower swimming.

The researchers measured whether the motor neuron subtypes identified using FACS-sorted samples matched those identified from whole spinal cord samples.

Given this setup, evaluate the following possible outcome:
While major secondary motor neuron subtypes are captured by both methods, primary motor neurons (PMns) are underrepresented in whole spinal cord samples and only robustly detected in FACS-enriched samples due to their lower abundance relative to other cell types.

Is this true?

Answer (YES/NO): NO